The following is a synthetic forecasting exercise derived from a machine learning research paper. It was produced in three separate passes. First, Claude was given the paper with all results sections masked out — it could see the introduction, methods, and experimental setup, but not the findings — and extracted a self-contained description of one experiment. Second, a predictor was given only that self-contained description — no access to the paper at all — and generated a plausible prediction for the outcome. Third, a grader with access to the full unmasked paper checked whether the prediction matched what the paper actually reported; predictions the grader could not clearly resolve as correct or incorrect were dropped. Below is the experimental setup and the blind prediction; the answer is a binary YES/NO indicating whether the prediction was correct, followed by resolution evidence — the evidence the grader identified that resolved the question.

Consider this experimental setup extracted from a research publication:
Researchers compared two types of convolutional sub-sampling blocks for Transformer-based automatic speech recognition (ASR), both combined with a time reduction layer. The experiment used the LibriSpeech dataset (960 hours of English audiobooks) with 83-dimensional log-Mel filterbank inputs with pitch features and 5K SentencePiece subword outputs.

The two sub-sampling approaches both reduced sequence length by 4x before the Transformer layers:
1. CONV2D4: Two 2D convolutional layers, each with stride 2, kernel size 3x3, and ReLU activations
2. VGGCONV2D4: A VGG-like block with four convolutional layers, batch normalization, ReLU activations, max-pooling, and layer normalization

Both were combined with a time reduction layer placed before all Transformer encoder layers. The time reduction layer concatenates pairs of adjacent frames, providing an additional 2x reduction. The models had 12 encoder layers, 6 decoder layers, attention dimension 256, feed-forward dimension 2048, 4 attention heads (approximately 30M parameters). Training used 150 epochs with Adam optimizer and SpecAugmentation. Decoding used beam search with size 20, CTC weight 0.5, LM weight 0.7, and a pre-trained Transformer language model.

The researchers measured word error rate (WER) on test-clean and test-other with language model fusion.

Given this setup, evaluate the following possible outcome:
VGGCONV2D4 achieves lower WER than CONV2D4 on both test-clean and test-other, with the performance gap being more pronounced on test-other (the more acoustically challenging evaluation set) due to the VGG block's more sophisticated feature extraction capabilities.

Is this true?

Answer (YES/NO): NO